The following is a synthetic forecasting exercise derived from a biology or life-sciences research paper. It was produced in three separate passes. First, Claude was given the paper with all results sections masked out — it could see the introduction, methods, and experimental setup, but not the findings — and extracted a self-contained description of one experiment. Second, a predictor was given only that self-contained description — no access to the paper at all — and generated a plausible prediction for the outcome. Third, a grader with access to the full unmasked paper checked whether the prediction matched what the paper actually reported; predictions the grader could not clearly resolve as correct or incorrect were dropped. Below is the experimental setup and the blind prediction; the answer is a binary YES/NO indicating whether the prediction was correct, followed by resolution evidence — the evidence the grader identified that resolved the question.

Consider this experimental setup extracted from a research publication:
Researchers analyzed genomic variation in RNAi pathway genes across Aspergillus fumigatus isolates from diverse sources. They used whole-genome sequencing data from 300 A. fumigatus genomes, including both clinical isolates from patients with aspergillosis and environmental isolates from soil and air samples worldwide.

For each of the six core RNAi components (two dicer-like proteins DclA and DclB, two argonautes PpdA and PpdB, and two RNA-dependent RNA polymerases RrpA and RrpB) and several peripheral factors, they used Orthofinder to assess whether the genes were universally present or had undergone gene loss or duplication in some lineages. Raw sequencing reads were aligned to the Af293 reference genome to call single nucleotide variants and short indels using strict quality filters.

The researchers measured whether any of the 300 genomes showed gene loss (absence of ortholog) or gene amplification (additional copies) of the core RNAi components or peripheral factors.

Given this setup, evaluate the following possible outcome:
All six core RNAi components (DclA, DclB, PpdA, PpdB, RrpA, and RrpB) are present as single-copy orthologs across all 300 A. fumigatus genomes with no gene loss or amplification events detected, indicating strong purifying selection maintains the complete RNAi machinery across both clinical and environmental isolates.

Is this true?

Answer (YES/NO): YES